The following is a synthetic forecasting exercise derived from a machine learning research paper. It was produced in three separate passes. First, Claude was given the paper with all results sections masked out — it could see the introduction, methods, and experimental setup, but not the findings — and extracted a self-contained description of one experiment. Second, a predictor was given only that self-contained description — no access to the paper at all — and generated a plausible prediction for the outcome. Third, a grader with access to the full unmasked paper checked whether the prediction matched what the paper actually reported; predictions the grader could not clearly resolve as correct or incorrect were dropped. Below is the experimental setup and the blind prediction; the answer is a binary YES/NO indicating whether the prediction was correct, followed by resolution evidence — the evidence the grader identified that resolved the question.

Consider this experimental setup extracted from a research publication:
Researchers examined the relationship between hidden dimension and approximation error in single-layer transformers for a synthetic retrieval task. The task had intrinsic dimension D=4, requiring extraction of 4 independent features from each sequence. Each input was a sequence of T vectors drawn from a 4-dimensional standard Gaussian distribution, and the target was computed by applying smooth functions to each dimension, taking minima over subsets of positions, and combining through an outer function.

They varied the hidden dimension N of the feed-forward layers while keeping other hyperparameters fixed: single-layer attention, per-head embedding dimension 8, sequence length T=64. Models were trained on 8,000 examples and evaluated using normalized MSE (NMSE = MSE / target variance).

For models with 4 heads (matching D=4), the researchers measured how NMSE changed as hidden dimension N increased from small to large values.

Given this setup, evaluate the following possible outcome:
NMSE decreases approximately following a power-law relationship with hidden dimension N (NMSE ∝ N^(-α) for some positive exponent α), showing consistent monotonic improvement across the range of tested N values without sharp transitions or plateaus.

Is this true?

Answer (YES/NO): NO